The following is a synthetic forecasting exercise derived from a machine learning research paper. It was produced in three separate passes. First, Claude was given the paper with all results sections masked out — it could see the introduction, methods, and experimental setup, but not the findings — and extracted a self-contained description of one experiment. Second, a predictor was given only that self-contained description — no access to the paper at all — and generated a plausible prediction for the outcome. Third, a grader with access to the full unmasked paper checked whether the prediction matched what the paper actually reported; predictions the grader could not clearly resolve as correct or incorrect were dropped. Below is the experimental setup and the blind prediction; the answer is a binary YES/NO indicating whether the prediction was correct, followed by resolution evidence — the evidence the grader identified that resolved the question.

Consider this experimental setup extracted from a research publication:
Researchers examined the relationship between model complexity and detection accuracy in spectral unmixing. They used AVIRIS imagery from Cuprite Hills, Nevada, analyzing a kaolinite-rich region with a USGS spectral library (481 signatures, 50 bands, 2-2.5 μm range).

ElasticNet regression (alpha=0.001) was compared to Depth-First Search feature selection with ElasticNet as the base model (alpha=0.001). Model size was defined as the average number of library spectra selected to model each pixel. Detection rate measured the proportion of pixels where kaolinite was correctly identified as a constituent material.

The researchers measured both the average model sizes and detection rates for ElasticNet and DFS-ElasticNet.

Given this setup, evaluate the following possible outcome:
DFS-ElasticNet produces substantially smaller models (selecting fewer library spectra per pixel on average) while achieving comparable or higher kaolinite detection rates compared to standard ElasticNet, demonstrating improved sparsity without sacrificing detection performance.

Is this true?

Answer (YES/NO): NO